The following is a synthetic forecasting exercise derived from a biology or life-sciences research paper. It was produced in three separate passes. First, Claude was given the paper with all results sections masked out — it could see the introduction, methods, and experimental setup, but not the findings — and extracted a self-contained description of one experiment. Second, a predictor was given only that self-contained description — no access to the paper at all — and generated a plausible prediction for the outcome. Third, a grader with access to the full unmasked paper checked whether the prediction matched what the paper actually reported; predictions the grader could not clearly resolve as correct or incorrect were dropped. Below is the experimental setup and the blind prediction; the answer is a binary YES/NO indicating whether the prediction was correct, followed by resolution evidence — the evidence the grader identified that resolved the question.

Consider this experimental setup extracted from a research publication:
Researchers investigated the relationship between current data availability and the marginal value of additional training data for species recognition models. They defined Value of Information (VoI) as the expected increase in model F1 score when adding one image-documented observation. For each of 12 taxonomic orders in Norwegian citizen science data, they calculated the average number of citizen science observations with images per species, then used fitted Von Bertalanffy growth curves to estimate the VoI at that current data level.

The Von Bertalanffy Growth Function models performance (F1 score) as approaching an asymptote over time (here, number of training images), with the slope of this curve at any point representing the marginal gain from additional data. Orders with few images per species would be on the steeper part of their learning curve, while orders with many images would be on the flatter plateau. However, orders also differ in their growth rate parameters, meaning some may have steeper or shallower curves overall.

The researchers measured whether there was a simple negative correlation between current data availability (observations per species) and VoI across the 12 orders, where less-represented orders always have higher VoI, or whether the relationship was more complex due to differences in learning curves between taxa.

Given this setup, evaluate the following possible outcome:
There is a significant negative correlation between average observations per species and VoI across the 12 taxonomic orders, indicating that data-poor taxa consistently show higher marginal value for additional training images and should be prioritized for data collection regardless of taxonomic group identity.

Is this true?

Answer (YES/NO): NO